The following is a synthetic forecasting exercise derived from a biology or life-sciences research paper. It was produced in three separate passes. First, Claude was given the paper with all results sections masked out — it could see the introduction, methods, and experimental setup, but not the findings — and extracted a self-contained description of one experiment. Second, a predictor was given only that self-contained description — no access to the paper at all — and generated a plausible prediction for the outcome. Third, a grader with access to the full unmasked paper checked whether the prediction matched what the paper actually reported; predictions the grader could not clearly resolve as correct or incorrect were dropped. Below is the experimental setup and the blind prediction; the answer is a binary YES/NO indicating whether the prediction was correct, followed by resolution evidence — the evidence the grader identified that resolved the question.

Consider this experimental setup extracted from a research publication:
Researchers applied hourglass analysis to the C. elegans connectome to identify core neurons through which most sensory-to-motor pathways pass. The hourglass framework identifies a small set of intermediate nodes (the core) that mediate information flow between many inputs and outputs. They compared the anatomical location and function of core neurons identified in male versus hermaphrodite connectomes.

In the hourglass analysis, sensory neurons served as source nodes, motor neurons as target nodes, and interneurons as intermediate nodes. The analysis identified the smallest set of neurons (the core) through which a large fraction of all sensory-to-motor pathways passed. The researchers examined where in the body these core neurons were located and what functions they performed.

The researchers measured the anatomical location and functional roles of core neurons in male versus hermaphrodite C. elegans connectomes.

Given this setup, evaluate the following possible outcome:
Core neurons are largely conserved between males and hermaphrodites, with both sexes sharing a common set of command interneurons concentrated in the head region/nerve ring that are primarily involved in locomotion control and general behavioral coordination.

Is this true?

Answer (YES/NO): NO